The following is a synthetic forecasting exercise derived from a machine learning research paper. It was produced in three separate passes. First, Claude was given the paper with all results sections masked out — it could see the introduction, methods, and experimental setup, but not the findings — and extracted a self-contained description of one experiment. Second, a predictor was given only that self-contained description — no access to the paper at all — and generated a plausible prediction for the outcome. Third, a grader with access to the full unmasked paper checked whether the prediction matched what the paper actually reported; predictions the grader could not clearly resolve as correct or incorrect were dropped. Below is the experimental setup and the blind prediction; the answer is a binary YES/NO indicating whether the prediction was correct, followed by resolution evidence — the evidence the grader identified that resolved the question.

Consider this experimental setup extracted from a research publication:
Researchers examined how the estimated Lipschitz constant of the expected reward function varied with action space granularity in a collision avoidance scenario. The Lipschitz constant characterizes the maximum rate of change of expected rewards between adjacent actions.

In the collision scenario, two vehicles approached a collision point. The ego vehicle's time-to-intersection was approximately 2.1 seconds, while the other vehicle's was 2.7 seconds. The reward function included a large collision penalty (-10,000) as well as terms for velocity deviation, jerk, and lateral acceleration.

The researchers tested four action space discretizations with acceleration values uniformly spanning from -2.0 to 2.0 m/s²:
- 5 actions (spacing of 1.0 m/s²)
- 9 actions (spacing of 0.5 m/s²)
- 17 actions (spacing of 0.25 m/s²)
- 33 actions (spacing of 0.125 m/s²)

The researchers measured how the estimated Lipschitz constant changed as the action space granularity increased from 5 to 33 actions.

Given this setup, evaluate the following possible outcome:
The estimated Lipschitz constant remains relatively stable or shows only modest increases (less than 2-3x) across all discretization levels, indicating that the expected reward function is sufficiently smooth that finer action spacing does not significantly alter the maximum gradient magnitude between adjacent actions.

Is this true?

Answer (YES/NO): NO